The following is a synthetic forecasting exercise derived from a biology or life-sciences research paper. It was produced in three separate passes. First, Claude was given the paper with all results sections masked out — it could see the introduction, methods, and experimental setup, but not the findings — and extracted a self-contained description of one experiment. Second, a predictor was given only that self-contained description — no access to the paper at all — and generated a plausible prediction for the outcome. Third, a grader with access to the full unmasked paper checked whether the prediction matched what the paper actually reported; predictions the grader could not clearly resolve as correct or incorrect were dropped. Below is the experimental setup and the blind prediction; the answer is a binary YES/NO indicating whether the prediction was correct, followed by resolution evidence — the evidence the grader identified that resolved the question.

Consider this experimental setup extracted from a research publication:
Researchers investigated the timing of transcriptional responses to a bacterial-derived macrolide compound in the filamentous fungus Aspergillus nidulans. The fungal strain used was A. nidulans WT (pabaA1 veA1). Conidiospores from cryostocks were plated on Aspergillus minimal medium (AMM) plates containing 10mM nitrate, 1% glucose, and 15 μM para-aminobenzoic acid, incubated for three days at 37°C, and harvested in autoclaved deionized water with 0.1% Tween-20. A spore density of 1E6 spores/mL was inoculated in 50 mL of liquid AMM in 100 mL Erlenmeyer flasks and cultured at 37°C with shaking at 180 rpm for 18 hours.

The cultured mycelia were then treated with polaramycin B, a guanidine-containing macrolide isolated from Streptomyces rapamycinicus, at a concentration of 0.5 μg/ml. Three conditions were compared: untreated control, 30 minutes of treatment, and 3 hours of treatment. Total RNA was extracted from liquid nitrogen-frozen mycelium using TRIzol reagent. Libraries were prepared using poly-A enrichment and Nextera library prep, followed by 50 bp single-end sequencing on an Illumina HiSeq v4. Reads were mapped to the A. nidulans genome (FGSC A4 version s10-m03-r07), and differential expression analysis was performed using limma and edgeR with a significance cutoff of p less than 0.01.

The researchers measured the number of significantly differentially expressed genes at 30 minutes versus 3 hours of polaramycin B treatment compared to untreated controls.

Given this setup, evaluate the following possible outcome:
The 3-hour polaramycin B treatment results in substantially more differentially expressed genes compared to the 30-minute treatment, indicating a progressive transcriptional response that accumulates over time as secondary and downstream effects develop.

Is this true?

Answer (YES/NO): YES